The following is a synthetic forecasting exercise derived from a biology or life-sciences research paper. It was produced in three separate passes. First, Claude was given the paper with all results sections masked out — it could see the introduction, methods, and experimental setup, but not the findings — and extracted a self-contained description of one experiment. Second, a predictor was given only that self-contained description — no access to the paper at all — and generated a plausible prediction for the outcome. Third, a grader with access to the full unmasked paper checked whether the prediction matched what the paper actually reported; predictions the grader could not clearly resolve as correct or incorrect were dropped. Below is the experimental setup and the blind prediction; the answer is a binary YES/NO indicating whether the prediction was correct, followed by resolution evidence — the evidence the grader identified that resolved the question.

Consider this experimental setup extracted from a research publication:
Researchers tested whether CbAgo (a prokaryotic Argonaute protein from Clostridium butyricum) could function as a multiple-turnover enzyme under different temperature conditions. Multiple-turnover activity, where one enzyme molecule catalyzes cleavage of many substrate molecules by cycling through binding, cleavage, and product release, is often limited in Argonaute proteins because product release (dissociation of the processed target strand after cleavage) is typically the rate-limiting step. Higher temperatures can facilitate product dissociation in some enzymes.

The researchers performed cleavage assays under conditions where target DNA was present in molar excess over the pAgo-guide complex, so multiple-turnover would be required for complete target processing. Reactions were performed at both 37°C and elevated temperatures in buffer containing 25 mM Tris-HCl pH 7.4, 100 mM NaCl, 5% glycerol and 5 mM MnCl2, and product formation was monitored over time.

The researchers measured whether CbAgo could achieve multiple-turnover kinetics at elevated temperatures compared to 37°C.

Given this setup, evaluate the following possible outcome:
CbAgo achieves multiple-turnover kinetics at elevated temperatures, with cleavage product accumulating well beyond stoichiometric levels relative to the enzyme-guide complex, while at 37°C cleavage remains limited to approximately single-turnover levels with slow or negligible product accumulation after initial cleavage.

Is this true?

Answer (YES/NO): YES